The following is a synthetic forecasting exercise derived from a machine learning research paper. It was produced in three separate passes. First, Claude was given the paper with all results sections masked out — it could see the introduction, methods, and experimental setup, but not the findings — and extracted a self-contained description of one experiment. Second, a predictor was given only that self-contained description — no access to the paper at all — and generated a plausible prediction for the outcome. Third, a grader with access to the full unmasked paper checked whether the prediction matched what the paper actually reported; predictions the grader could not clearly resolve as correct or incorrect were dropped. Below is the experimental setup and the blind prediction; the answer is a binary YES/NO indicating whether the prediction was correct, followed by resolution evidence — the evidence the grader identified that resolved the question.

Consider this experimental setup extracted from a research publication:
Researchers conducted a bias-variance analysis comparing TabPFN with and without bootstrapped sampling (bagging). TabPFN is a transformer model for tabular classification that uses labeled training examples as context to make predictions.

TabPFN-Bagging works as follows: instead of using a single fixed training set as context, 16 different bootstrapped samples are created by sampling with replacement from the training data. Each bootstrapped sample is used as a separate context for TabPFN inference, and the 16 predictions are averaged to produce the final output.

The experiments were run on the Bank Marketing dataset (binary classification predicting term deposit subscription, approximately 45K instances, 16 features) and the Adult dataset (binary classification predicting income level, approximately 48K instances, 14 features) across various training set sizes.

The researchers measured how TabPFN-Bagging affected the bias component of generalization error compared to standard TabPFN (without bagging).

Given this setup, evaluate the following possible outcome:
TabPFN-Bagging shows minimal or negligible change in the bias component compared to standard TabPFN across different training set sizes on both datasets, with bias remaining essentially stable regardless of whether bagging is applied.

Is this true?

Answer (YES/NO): YES